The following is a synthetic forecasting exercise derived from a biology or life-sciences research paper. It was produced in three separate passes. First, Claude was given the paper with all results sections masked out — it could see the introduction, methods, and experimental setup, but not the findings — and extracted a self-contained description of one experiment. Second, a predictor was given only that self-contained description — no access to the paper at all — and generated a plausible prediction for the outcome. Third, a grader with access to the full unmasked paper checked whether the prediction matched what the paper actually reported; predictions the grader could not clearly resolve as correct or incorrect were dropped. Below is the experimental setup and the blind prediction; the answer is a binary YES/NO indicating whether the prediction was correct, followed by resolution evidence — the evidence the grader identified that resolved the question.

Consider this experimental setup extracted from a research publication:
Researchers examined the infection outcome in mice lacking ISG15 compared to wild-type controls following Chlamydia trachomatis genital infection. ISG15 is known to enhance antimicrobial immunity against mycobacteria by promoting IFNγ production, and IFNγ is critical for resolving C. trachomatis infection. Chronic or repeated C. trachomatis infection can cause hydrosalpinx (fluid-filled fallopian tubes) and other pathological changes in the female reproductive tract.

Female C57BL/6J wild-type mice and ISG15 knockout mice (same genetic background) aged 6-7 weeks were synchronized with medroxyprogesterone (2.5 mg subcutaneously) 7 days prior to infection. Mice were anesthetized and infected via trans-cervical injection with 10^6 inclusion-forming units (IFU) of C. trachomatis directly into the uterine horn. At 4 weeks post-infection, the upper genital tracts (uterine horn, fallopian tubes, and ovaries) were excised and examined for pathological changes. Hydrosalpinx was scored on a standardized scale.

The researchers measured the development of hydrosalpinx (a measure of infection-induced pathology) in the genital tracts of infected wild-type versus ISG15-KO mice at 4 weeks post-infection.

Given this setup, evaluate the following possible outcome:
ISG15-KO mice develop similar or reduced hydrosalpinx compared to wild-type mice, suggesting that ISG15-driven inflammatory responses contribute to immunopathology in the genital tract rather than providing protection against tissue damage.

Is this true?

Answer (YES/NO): NO